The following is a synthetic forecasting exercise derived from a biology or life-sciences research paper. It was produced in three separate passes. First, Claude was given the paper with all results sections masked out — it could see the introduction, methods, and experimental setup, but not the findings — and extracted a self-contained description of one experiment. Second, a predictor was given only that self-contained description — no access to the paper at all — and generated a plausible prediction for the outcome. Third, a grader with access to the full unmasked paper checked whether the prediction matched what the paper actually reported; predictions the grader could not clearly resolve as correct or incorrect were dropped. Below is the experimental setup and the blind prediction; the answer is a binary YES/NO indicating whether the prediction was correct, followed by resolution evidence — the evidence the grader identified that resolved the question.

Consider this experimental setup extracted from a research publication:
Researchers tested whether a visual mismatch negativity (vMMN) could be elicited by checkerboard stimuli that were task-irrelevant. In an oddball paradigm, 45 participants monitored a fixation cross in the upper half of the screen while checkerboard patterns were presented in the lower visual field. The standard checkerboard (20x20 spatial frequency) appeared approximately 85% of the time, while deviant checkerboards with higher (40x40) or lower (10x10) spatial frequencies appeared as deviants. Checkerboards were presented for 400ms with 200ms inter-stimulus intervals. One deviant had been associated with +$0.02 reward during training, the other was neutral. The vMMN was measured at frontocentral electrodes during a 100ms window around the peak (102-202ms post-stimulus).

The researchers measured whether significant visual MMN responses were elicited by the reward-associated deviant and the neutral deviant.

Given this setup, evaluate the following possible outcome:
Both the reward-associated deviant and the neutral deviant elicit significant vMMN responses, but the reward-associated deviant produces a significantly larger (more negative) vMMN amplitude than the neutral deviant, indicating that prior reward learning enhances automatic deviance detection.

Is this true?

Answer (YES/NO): NO